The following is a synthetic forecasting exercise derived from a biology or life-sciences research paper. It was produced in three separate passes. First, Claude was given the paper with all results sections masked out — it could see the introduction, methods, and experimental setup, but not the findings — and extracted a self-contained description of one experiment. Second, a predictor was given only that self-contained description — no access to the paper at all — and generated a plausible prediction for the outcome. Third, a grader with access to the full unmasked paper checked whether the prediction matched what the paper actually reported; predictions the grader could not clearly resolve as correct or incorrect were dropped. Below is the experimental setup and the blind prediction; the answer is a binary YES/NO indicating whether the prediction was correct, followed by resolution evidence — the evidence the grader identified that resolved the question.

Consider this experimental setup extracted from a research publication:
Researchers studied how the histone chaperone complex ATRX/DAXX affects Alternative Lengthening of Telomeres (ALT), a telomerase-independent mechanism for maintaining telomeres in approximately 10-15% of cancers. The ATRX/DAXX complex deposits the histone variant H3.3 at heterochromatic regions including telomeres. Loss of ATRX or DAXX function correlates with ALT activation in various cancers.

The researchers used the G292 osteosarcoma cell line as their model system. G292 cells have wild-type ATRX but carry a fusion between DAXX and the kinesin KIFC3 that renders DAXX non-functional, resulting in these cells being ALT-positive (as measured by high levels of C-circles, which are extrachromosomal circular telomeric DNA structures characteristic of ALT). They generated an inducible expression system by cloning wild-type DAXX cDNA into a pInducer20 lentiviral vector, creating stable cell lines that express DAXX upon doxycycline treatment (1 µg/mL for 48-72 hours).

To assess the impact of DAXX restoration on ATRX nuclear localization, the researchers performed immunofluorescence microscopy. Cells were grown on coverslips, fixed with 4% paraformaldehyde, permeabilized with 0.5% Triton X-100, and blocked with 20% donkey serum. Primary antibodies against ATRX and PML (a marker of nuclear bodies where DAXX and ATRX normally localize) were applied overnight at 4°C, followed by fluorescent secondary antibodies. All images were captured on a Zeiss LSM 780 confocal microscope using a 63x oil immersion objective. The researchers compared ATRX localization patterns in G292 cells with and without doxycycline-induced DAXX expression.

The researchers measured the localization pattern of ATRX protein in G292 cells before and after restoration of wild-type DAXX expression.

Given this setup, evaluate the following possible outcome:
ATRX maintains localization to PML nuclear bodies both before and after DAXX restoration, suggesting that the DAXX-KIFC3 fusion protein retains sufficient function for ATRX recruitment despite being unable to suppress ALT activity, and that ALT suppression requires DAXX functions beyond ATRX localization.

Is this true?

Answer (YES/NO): NO